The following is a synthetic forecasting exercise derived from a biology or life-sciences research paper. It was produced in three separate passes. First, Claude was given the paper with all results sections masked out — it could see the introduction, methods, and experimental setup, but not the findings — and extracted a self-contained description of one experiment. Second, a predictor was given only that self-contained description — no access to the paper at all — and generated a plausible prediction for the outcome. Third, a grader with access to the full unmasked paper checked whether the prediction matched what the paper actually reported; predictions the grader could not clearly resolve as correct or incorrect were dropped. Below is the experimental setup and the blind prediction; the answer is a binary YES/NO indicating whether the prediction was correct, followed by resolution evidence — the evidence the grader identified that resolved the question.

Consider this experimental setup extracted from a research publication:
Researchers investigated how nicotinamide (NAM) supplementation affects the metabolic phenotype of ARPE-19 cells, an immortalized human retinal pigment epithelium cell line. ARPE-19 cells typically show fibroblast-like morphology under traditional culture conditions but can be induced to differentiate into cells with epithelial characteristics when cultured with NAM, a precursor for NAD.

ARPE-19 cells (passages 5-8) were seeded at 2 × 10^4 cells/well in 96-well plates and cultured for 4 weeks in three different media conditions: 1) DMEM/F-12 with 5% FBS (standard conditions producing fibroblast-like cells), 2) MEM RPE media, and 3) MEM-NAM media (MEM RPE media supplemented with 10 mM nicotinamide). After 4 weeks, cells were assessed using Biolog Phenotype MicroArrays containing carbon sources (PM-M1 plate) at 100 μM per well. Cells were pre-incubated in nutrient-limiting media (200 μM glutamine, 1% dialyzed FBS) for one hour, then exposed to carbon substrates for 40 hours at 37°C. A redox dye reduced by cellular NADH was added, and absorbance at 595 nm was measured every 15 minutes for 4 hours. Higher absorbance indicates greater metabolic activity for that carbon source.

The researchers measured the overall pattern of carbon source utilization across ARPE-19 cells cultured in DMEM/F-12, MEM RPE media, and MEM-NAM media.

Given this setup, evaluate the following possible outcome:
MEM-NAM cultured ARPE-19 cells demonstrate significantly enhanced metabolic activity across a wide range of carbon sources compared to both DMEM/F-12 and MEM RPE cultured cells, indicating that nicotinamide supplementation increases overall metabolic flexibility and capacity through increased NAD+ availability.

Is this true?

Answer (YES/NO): NO